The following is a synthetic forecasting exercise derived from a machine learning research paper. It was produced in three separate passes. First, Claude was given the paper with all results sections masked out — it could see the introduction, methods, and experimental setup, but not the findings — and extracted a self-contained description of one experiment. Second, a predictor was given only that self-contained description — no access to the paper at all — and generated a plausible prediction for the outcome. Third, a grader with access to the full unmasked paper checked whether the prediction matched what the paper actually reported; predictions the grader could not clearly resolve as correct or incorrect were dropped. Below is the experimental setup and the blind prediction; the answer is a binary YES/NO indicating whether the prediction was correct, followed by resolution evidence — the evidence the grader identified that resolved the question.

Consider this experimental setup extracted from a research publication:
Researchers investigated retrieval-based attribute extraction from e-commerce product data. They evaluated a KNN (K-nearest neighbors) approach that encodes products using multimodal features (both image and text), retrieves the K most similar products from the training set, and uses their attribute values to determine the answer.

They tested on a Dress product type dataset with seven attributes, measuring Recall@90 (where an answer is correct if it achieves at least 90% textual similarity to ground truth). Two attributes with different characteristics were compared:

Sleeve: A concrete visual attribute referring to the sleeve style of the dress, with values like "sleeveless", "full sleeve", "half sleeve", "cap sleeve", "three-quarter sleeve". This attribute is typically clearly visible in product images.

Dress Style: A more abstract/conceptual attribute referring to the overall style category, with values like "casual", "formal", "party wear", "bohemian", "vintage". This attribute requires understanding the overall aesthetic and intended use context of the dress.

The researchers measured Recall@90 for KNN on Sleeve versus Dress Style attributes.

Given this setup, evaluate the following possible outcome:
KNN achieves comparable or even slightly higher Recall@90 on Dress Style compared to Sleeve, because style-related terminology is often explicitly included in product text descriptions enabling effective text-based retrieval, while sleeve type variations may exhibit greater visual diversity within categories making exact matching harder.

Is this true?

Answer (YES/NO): NO